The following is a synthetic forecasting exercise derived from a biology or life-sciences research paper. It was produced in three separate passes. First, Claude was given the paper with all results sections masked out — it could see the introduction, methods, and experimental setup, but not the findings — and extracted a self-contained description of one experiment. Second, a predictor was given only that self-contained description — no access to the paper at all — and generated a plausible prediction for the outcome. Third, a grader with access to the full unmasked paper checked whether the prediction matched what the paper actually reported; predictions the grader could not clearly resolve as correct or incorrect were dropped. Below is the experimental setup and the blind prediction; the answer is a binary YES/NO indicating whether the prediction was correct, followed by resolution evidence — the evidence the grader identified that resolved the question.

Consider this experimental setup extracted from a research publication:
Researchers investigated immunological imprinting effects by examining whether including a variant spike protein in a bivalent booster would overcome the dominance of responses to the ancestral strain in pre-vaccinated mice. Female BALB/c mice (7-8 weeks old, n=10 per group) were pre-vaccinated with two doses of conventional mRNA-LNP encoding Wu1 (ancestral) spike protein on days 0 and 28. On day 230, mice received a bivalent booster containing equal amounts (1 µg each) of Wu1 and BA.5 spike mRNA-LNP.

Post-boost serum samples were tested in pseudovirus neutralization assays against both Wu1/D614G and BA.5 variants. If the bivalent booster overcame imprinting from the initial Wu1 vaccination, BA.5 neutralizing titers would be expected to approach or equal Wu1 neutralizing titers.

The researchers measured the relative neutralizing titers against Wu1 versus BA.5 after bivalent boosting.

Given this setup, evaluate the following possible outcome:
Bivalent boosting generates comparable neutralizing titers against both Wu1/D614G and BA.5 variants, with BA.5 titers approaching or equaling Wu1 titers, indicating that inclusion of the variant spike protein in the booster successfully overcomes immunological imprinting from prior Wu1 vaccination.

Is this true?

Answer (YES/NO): NO